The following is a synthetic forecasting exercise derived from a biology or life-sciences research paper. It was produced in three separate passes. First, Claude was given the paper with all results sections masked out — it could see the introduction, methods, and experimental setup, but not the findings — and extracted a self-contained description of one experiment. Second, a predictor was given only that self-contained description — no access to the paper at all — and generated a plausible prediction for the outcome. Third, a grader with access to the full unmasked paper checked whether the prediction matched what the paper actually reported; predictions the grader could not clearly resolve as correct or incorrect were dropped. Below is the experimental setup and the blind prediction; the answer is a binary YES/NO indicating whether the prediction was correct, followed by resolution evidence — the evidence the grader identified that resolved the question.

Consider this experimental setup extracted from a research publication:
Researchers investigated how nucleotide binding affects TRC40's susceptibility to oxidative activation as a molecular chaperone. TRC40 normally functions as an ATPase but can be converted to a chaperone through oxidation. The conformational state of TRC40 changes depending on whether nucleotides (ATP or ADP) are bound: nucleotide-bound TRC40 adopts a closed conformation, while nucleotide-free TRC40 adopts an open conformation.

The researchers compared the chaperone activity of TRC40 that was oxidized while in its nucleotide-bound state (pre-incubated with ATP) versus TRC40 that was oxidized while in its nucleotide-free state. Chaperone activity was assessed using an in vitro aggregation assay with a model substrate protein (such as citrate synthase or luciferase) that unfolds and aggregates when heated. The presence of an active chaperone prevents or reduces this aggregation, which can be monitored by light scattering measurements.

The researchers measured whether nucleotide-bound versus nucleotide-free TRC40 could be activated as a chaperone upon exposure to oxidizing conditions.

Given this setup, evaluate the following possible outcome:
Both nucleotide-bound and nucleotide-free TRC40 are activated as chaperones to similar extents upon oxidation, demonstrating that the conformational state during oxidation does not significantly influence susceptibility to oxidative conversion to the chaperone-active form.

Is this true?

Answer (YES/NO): NO